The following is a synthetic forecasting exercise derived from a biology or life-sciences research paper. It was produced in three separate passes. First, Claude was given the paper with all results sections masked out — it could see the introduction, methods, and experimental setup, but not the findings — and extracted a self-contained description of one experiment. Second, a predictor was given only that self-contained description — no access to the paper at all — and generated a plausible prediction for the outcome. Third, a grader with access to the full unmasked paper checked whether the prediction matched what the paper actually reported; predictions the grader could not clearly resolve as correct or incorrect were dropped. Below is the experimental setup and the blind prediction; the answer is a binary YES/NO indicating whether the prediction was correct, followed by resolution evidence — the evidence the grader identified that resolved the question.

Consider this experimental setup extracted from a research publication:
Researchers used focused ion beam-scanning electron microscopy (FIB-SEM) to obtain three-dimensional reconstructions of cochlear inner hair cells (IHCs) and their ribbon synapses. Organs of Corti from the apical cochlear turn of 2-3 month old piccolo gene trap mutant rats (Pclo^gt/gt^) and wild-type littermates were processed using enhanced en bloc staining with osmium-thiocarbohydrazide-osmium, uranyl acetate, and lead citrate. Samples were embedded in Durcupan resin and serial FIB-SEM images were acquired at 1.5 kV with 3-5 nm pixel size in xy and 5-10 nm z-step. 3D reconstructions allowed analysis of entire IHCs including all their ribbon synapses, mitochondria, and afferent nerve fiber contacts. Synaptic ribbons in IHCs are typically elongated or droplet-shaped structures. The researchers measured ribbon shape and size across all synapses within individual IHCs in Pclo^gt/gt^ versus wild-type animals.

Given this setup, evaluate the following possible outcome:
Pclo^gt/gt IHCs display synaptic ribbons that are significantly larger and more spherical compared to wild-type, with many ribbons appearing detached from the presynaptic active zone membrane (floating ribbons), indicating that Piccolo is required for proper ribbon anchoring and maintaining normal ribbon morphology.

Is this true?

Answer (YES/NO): NO